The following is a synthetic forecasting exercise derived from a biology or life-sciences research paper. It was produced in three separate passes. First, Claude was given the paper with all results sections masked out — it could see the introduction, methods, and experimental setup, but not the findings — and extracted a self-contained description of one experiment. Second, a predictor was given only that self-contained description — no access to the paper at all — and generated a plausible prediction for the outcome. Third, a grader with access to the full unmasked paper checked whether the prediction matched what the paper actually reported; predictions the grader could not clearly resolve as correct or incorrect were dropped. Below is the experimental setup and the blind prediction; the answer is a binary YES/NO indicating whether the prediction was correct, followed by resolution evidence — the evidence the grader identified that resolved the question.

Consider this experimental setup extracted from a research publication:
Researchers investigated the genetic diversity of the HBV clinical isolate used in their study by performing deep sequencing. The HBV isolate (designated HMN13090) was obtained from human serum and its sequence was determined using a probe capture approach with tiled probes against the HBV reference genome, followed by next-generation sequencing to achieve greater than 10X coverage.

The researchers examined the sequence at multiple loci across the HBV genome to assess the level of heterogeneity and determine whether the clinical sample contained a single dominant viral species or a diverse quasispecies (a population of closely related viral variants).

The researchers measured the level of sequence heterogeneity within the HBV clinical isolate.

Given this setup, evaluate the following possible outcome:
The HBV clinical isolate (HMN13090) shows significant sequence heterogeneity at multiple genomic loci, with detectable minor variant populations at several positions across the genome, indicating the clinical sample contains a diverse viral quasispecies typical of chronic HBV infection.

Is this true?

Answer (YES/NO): YES